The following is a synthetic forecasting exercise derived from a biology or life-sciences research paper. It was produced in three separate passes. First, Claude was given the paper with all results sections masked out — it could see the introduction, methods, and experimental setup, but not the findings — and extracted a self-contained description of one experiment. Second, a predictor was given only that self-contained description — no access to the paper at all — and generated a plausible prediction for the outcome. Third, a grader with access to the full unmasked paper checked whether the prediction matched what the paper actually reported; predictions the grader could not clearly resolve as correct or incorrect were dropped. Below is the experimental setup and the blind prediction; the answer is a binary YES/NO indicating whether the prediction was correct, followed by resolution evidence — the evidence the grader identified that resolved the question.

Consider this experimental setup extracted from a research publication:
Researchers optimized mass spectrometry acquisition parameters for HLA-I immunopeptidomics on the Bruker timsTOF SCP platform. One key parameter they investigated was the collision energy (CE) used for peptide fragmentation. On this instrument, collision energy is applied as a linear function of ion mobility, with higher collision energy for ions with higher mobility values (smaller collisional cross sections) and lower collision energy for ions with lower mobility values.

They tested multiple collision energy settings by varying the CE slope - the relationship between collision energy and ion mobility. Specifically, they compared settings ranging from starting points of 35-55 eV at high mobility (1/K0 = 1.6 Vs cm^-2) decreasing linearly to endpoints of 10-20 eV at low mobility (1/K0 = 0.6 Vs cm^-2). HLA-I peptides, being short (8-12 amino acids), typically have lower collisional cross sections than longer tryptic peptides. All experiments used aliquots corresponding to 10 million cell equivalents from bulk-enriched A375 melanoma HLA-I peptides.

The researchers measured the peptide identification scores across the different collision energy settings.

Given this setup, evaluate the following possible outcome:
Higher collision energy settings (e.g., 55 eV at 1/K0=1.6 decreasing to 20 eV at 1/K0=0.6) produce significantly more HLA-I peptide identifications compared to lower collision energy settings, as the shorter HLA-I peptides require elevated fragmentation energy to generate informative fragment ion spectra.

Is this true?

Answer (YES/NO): NO